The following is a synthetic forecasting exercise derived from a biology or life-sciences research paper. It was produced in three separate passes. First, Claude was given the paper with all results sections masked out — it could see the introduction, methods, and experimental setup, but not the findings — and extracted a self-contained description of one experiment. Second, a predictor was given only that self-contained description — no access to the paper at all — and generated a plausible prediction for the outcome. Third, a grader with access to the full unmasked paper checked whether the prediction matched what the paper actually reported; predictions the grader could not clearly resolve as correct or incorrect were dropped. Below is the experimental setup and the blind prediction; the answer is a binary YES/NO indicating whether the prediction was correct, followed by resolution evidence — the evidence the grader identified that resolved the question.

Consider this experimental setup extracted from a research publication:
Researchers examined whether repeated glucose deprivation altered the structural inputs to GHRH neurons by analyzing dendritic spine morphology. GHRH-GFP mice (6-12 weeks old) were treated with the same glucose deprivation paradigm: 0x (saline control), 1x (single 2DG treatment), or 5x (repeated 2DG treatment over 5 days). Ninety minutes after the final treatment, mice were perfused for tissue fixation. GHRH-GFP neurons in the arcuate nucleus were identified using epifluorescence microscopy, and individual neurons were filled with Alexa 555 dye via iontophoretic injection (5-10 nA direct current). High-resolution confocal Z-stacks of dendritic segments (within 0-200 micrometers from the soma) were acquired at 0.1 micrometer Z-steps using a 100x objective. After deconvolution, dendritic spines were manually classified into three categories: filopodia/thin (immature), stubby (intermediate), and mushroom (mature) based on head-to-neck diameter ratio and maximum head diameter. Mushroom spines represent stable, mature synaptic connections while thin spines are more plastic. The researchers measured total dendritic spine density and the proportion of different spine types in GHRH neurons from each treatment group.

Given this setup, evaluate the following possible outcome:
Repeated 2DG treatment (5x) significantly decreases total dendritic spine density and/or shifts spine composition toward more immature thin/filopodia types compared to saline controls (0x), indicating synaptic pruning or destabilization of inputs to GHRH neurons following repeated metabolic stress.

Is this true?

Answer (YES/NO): NO